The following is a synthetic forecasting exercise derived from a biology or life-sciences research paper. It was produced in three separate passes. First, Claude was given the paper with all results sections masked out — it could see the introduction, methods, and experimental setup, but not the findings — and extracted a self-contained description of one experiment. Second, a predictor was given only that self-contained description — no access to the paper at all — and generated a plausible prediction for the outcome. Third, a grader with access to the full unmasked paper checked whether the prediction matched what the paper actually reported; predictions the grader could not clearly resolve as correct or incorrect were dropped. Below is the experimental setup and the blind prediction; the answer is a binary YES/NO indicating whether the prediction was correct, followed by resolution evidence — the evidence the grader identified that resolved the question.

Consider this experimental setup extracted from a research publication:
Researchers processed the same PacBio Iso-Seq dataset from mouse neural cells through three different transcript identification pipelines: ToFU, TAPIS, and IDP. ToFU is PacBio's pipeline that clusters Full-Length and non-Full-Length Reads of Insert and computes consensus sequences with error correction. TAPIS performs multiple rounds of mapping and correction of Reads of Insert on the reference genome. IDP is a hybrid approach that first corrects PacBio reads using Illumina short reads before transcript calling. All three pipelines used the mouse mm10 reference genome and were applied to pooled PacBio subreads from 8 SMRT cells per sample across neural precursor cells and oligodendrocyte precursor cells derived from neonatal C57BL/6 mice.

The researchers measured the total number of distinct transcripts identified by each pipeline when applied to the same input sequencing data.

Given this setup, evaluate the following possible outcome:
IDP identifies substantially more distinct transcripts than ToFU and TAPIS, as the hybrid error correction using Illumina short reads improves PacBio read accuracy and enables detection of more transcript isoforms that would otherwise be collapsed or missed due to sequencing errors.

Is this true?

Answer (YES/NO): NO